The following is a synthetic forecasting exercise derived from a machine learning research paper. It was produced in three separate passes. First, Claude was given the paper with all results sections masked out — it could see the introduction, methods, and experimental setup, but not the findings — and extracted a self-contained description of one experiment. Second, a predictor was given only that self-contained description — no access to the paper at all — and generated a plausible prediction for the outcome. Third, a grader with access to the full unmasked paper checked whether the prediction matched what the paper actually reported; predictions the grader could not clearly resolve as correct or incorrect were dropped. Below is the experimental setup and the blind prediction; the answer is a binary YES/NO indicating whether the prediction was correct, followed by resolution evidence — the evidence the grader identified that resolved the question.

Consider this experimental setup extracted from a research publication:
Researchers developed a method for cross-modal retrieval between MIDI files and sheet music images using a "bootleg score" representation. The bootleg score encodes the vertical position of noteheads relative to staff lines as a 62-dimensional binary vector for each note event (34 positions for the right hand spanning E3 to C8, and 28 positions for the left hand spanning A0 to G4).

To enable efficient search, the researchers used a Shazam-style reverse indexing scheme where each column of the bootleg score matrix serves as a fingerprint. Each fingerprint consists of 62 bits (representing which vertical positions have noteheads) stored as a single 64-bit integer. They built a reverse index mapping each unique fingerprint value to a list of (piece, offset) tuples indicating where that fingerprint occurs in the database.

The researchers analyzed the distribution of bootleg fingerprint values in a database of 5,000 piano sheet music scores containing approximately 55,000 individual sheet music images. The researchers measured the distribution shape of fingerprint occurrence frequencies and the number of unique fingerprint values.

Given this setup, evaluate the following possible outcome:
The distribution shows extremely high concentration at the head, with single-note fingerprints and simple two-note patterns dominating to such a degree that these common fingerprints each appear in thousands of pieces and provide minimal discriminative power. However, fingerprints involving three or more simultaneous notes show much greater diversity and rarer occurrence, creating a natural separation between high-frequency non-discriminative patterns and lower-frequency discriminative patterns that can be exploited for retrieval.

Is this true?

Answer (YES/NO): NO